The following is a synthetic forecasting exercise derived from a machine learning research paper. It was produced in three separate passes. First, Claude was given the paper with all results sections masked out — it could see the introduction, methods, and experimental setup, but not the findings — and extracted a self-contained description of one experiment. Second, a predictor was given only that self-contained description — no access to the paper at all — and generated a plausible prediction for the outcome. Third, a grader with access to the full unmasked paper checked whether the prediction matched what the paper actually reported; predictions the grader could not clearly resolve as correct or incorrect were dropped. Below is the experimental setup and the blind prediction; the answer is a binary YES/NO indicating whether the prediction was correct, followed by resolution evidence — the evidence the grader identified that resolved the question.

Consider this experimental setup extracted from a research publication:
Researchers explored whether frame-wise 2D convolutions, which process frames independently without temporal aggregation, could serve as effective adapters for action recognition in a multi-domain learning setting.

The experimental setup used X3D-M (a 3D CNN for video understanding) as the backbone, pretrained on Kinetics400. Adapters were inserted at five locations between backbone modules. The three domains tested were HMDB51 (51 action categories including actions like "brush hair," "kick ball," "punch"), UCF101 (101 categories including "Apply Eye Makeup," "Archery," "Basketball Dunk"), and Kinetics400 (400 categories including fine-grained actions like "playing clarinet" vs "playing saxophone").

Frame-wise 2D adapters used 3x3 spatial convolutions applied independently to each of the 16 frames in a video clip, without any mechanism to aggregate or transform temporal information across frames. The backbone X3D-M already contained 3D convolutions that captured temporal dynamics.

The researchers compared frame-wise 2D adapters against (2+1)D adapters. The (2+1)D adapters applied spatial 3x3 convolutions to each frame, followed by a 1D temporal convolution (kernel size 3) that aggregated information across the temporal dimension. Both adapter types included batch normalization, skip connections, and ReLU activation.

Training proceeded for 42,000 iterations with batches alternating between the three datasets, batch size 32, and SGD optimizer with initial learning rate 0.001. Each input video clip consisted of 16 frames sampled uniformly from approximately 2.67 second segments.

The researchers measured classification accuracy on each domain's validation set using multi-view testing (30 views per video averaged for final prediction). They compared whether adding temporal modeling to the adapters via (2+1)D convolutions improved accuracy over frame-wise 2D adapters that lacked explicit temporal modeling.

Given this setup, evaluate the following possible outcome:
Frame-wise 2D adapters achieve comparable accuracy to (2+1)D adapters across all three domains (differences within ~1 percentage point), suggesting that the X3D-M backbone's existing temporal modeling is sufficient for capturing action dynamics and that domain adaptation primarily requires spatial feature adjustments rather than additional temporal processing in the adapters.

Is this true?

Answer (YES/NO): NO